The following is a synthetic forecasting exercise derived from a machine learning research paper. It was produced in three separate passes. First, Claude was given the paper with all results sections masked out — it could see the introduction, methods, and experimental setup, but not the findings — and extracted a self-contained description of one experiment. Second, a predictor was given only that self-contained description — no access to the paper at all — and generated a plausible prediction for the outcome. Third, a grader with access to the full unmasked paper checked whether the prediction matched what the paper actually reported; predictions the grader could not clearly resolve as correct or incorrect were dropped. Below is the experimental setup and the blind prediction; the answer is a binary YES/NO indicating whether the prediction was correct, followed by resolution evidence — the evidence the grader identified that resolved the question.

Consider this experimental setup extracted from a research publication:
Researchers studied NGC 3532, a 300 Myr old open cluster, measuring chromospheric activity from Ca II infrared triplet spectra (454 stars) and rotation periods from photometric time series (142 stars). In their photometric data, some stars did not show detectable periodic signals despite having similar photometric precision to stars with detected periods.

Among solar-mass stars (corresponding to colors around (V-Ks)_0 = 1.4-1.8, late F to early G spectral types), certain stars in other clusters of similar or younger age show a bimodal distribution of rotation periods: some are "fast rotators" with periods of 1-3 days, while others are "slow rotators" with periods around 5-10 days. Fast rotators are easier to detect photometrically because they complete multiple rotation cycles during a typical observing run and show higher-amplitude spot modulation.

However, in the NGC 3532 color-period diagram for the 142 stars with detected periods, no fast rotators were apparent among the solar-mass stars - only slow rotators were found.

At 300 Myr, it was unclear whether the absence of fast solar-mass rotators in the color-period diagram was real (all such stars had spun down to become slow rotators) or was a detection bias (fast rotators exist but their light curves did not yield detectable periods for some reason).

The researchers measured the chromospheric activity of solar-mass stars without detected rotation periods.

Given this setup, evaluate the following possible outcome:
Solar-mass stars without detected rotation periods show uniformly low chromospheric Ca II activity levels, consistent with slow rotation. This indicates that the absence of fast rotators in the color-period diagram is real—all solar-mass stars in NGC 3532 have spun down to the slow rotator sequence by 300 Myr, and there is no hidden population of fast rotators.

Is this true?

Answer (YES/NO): YES